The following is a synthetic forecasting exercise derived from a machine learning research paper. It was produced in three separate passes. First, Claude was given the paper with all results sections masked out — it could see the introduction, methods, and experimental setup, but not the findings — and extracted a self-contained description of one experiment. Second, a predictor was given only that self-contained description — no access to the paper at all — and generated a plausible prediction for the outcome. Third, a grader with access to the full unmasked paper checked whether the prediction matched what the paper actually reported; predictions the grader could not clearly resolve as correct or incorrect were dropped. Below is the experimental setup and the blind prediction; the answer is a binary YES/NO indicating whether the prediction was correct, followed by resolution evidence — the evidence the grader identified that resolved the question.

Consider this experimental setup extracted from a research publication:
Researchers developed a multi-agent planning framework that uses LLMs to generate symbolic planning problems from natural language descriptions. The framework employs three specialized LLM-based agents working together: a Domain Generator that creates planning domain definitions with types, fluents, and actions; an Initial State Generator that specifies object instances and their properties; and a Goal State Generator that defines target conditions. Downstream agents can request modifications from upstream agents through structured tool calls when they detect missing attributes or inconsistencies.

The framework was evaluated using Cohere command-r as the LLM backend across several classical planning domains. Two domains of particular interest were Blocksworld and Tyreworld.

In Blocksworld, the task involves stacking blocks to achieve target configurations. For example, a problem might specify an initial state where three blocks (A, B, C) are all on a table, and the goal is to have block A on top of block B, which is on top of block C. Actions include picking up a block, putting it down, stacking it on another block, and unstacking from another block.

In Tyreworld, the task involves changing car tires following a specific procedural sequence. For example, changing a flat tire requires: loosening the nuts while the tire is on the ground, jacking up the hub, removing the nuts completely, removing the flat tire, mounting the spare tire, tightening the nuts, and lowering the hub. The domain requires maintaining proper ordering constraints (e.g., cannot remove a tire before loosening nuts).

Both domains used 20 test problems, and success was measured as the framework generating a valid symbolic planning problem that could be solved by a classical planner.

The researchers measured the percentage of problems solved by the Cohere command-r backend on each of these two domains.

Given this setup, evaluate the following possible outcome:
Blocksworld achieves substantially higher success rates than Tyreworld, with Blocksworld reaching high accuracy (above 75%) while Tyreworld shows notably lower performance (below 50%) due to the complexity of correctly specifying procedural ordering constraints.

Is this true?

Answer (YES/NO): YES